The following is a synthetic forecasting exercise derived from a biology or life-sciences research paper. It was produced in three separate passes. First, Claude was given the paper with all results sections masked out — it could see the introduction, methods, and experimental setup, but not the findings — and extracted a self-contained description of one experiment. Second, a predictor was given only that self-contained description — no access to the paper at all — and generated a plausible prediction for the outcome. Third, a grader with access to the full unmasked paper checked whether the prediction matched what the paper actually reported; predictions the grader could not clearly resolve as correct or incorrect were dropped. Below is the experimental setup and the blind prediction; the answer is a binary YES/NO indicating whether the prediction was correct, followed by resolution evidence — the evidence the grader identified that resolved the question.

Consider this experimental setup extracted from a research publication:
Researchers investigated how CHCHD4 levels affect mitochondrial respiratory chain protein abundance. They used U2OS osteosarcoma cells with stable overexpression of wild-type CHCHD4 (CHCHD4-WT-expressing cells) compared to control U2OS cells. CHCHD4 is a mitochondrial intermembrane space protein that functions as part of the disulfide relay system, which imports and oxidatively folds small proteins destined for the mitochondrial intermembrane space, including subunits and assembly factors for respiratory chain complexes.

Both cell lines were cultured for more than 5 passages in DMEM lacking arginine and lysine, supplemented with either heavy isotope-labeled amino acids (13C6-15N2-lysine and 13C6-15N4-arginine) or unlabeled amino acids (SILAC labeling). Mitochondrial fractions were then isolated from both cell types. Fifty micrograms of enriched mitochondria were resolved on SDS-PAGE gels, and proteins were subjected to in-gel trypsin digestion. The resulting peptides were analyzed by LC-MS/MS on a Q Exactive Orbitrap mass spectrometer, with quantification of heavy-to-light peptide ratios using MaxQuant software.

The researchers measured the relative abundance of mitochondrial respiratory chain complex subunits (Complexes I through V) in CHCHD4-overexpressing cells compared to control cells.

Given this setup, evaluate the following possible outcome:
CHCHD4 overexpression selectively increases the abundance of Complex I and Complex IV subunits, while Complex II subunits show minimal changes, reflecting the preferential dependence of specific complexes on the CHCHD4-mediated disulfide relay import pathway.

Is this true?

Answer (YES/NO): NO